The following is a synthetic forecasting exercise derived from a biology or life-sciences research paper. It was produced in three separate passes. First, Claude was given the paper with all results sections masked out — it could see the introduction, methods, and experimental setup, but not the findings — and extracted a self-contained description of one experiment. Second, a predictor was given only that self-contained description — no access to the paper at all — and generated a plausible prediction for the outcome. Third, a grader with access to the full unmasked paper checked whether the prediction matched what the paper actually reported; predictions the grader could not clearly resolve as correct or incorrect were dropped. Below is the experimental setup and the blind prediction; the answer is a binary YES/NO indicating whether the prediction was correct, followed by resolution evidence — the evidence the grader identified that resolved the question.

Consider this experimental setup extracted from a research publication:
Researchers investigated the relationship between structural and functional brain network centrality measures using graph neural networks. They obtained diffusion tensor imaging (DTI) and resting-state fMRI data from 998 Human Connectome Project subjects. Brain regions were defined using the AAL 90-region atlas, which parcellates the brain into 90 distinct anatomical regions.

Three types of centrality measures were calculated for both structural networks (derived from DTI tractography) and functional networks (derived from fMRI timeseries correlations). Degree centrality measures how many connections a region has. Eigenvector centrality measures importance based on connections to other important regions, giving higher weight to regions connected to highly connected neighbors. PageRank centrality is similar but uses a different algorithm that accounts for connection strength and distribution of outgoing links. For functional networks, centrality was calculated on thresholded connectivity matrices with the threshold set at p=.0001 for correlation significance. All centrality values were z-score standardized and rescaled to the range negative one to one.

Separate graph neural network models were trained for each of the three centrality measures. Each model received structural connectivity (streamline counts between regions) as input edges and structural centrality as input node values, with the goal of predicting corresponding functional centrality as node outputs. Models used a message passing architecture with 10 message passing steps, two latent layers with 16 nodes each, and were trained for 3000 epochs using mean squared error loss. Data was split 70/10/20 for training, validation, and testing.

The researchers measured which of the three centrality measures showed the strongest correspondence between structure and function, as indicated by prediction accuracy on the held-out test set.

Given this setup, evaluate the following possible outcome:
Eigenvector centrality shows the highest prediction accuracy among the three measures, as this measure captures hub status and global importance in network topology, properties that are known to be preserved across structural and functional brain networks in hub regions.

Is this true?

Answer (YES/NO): NO